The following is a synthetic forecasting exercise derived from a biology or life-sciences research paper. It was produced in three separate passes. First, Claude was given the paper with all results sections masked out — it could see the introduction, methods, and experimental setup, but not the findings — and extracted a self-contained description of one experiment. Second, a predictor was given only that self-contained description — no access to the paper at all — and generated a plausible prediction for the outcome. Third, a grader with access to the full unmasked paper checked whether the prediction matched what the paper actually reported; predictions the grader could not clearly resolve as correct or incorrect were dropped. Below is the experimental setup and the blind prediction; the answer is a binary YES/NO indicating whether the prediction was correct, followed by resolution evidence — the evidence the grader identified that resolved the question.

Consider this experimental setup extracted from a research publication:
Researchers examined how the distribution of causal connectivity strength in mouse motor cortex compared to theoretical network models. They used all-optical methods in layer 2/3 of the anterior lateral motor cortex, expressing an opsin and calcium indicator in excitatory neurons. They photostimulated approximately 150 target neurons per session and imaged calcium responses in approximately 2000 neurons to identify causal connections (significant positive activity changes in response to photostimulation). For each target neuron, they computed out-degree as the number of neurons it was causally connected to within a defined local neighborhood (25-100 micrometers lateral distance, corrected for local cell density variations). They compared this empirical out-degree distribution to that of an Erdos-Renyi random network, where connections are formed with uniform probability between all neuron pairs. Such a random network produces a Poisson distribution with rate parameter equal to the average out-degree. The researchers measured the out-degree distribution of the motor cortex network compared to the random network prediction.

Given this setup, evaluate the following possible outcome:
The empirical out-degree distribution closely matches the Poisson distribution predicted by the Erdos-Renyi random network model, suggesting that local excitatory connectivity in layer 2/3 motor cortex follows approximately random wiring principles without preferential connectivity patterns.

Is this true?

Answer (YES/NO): NO